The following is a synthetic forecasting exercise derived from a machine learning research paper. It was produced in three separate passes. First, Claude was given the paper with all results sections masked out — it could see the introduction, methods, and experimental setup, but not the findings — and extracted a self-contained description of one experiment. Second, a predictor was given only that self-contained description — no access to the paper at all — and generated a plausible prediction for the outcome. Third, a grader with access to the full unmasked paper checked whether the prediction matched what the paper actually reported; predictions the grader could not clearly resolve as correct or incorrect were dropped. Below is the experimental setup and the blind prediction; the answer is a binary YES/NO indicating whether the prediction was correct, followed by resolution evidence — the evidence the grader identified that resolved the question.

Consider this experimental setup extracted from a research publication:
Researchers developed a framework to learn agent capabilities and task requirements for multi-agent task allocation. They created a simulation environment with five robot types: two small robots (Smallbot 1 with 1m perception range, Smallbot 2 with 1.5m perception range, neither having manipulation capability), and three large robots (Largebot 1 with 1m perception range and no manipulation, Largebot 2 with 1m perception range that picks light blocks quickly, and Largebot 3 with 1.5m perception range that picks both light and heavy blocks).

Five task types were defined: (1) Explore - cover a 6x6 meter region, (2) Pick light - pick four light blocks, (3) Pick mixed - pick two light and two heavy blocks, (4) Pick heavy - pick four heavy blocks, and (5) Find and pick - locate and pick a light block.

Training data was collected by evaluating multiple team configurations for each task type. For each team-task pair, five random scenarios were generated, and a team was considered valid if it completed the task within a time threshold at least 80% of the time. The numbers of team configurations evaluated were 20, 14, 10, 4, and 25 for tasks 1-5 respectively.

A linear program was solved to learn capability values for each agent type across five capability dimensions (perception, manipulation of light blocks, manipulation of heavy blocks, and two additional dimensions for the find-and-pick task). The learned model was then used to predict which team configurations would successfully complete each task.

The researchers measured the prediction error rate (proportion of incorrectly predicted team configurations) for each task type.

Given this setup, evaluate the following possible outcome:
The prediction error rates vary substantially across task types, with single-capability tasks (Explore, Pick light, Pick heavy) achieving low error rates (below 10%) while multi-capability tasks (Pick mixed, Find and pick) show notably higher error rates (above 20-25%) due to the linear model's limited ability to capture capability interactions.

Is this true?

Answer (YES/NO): NO